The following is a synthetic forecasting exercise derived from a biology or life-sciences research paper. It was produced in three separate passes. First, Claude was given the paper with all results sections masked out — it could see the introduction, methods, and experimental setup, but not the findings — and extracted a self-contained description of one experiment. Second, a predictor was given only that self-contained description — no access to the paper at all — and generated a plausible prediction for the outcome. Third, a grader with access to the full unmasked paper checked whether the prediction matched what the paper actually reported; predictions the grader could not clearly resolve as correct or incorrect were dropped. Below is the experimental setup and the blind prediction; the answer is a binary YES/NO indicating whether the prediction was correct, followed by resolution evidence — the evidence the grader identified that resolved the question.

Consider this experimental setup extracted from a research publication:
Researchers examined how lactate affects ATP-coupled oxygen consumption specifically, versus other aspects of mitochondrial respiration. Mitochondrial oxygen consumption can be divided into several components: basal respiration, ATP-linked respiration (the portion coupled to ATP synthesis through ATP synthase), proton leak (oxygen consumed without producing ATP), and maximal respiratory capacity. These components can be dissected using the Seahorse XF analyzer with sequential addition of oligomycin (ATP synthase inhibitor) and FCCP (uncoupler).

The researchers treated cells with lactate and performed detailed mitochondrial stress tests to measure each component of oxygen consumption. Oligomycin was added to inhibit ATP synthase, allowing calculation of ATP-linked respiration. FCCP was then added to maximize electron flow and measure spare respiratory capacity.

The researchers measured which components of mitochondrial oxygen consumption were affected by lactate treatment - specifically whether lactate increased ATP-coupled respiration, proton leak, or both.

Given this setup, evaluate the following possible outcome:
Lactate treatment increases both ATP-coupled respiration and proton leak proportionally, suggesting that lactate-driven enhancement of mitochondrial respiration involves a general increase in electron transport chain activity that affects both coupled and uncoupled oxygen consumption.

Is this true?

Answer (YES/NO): NO